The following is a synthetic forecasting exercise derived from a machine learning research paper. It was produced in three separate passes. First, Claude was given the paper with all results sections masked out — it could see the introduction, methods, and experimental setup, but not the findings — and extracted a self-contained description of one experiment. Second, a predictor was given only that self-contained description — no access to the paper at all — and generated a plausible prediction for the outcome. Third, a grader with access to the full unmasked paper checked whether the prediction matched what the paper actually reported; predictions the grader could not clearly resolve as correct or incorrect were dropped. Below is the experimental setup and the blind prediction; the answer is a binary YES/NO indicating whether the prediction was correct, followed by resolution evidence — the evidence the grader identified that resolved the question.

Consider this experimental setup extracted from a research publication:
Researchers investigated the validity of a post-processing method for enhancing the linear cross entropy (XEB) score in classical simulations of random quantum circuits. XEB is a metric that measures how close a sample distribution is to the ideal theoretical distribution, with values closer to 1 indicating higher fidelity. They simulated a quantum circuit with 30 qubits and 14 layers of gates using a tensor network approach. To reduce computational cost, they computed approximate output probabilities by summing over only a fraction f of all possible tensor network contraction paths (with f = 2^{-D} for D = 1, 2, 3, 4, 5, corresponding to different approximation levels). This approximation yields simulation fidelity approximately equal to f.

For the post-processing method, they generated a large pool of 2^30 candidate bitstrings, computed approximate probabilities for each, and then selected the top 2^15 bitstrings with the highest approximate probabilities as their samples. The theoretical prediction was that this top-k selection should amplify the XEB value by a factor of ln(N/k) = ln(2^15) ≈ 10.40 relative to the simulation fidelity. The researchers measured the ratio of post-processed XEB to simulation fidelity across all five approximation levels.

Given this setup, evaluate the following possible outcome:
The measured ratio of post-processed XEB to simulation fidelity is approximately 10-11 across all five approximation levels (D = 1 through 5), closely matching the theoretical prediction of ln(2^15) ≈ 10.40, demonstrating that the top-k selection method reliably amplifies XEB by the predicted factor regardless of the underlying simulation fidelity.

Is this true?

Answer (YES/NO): YES